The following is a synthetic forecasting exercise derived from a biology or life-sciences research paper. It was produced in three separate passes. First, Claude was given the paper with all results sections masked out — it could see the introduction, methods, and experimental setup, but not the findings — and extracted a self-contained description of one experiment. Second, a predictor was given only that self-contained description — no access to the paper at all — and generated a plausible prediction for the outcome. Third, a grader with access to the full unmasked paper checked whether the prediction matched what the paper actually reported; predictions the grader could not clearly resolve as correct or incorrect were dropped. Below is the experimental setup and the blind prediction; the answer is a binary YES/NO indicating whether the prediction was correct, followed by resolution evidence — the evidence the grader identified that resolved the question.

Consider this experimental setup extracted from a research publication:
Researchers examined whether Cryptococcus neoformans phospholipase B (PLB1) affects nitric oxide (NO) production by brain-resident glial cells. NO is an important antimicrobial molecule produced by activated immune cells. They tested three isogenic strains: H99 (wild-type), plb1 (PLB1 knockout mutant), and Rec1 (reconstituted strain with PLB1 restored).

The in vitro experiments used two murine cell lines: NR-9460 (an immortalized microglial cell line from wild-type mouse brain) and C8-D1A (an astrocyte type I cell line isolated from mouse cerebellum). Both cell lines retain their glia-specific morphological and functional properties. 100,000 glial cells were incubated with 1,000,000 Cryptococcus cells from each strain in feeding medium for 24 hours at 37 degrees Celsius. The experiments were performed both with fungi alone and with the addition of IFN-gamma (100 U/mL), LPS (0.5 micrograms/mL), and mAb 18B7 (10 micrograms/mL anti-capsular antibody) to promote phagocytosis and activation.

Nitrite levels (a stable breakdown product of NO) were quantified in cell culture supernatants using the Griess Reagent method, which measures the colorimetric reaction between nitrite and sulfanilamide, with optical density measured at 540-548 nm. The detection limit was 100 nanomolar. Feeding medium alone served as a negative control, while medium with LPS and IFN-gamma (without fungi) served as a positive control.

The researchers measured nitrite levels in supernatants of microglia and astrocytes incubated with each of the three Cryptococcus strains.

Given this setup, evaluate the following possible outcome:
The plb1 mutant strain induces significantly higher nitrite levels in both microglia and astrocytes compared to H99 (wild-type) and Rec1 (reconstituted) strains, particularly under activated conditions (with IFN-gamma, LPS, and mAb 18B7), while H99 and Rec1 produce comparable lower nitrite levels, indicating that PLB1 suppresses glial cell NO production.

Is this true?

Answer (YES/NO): NO